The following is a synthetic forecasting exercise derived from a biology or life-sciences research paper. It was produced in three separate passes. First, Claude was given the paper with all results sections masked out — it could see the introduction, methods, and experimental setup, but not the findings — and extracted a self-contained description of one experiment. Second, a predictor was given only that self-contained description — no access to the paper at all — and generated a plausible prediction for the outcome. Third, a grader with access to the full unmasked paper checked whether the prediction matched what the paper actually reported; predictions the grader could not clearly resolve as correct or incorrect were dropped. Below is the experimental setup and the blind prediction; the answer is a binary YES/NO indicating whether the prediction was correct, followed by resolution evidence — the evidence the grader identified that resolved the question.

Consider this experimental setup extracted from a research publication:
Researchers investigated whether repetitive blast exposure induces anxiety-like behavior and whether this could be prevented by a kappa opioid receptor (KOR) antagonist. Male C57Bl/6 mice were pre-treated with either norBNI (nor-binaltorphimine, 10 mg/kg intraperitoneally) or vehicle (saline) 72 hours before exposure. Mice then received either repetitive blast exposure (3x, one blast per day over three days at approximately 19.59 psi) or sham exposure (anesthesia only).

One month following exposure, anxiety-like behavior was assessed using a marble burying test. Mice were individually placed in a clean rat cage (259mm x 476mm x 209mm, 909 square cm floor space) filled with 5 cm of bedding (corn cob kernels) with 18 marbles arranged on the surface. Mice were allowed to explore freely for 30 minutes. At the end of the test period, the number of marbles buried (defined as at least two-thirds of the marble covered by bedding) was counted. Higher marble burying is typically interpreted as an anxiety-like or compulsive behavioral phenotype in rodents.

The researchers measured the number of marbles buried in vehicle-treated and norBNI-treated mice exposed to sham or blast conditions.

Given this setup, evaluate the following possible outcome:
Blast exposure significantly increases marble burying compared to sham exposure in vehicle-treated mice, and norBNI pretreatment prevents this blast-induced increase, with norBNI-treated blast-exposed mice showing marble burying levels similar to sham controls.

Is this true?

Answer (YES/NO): YES